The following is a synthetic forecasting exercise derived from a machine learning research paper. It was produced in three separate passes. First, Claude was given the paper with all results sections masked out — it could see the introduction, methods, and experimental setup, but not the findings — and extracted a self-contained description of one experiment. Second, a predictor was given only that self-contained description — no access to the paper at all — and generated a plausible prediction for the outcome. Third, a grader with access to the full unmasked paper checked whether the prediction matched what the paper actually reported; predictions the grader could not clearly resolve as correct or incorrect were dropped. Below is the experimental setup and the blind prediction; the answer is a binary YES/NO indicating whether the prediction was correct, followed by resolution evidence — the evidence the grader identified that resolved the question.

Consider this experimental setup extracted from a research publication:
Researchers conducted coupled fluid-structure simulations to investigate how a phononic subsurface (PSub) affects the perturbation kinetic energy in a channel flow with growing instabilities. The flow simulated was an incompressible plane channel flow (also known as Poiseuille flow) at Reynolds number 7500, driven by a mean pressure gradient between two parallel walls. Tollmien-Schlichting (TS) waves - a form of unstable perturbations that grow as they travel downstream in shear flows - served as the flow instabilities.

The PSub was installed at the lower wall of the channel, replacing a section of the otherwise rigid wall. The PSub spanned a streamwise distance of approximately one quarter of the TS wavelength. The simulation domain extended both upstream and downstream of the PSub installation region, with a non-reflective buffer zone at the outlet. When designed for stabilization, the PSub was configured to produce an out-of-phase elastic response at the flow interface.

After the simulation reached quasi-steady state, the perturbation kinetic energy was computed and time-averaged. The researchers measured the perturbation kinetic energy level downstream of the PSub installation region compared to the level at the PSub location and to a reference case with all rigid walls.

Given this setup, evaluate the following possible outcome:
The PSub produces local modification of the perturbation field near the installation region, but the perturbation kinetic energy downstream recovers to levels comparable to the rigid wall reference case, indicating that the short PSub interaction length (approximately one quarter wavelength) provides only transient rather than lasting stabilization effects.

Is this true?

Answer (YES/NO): YES